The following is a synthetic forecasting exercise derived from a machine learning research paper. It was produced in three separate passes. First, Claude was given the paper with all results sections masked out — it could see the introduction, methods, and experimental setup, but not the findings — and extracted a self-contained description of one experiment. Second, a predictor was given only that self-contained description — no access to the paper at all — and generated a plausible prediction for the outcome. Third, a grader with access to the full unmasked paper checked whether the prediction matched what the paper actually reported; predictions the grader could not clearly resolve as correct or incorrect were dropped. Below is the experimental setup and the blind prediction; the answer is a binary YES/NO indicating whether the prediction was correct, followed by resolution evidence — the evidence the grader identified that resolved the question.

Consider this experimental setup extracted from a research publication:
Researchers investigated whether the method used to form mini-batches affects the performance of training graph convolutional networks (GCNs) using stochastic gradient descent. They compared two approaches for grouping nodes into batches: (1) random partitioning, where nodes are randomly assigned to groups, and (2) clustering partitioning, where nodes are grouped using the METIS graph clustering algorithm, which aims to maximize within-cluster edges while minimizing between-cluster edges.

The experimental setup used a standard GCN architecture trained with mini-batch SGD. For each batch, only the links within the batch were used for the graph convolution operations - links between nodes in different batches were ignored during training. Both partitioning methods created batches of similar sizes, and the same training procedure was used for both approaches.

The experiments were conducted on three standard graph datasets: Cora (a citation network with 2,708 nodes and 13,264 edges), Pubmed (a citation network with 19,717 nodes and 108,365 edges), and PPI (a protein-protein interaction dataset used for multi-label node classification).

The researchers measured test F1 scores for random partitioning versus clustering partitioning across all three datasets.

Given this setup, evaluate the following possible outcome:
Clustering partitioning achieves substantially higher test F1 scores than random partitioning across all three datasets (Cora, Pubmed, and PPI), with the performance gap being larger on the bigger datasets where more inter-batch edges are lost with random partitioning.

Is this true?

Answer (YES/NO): NO